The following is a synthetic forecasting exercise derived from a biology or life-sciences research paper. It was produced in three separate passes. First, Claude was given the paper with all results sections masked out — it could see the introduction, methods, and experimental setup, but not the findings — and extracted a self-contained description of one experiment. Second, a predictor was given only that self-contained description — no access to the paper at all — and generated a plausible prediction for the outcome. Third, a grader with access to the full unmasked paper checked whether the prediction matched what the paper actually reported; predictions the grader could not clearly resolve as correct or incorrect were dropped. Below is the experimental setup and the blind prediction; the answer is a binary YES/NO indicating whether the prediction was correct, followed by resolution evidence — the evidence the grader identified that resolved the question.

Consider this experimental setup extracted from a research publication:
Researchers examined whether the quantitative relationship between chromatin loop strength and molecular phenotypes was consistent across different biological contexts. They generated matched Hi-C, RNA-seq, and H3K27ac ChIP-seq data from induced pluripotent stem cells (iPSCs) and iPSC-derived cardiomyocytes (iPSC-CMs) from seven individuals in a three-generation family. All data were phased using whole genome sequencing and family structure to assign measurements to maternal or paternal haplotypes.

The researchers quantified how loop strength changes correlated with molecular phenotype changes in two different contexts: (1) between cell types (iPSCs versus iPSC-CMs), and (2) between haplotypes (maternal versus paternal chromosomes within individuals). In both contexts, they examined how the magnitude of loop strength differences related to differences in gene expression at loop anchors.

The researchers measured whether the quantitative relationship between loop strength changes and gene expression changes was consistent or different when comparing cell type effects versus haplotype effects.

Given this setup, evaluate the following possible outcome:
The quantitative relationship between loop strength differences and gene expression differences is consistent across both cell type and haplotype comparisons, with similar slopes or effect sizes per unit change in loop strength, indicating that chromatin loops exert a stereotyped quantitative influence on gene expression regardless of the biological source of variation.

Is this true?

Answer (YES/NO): YES